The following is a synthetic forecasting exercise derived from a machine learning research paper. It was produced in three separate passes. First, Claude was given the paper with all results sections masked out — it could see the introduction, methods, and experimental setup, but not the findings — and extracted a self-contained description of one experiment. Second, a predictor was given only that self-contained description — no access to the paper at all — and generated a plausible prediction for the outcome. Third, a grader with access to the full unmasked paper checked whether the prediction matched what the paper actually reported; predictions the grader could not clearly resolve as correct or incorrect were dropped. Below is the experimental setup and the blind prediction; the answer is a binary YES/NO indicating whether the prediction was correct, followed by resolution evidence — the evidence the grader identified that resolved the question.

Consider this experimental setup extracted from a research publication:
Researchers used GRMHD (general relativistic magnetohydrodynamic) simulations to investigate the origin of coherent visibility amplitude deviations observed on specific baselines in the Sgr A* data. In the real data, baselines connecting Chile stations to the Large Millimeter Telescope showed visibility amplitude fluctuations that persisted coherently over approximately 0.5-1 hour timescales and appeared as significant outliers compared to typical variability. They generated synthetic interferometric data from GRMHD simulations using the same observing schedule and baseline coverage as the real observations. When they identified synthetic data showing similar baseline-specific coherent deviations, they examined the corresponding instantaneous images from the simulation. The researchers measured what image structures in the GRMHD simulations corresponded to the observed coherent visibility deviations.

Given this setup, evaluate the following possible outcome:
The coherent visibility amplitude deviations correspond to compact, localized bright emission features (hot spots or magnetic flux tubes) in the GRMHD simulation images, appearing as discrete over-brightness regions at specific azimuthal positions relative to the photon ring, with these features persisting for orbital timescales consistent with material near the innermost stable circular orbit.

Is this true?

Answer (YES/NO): YES